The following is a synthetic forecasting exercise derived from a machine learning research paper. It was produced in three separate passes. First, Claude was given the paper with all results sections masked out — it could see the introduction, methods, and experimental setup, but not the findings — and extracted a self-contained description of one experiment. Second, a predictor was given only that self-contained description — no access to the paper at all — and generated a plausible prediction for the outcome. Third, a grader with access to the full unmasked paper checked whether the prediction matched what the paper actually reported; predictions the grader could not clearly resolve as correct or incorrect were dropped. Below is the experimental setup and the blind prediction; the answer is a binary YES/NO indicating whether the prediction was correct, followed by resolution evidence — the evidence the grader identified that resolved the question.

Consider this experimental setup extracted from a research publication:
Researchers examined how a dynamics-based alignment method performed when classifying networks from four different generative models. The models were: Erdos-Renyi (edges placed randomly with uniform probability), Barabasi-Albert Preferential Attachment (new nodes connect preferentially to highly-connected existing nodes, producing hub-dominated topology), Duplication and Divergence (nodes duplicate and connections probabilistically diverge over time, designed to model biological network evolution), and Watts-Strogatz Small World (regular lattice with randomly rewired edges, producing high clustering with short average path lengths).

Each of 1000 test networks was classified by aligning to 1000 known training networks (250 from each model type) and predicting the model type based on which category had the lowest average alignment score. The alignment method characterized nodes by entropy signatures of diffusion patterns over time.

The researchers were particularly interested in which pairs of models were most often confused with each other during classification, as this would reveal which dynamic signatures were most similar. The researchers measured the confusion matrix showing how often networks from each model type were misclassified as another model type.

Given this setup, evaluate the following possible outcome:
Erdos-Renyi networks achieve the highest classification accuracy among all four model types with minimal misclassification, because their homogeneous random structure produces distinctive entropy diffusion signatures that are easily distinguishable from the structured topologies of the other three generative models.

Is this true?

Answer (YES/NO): NO